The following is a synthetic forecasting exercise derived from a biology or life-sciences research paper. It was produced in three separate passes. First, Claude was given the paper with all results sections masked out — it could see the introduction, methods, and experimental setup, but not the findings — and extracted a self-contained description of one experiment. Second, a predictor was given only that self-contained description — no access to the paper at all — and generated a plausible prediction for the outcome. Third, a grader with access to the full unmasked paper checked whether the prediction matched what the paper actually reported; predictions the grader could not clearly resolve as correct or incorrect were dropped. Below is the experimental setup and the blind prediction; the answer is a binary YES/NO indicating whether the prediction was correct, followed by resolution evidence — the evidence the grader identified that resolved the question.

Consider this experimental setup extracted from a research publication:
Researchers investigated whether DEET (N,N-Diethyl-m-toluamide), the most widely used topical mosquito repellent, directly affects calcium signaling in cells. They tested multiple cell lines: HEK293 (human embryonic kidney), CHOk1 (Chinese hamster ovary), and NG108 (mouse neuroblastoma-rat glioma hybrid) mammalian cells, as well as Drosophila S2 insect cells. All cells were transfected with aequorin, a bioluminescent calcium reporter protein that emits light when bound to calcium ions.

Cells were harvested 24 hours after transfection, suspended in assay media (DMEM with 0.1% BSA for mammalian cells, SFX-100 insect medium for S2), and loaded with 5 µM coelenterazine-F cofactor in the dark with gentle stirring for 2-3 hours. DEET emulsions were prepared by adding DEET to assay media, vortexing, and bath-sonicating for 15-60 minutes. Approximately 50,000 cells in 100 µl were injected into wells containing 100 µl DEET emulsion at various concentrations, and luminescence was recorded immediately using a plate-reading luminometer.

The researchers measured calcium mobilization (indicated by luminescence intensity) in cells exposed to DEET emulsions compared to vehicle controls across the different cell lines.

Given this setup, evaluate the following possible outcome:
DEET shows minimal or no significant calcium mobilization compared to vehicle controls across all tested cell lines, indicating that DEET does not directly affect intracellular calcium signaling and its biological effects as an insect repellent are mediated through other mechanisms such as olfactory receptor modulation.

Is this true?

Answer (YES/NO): NO